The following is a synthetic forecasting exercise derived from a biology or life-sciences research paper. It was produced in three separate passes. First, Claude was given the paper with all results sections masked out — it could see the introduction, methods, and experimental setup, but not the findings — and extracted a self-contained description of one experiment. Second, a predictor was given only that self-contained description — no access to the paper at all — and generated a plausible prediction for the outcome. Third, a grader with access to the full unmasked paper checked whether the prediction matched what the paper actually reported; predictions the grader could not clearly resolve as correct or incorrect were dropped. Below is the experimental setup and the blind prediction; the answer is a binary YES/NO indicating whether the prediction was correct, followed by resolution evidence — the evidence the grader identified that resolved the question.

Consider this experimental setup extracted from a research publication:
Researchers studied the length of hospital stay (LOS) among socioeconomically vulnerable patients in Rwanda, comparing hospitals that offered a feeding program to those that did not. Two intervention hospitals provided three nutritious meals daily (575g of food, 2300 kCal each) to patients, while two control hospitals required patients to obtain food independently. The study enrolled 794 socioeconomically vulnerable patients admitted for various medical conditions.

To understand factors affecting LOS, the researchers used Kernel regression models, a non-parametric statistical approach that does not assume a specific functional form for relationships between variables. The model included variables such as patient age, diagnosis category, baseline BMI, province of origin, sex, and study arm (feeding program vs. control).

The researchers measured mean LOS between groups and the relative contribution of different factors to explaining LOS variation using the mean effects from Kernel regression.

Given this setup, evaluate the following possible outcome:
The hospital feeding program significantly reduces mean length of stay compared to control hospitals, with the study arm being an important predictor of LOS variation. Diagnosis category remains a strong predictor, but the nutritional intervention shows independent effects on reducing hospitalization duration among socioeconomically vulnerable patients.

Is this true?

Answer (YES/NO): NO